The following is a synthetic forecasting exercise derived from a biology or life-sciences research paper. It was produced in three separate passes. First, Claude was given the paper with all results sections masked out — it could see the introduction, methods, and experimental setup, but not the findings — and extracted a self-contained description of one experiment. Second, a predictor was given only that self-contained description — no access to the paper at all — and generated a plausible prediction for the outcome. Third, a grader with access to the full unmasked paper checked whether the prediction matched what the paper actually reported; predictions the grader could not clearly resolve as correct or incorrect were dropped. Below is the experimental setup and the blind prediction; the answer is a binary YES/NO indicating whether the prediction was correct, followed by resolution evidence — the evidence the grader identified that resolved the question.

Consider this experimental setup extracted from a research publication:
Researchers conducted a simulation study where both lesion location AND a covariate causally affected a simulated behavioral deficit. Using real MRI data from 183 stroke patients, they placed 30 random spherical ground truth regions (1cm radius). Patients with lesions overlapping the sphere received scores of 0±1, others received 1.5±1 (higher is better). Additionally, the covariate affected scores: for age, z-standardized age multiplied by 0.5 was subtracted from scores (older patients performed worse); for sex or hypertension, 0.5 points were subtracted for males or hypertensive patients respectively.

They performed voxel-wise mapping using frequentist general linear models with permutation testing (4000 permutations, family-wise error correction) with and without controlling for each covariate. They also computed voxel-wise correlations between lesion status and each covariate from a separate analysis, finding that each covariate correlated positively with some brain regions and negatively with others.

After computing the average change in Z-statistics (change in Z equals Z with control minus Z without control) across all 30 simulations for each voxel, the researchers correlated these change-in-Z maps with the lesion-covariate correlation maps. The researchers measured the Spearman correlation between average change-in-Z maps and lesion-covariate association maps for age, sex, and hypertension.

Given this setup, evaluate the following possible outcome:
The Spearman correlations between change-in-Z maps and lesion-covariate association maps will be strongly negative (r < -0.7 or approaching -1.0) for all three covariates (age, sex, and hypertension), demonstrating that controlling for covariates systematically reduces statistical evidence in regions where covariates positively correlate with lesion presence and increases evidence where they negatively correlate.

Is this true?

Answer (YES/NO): YES